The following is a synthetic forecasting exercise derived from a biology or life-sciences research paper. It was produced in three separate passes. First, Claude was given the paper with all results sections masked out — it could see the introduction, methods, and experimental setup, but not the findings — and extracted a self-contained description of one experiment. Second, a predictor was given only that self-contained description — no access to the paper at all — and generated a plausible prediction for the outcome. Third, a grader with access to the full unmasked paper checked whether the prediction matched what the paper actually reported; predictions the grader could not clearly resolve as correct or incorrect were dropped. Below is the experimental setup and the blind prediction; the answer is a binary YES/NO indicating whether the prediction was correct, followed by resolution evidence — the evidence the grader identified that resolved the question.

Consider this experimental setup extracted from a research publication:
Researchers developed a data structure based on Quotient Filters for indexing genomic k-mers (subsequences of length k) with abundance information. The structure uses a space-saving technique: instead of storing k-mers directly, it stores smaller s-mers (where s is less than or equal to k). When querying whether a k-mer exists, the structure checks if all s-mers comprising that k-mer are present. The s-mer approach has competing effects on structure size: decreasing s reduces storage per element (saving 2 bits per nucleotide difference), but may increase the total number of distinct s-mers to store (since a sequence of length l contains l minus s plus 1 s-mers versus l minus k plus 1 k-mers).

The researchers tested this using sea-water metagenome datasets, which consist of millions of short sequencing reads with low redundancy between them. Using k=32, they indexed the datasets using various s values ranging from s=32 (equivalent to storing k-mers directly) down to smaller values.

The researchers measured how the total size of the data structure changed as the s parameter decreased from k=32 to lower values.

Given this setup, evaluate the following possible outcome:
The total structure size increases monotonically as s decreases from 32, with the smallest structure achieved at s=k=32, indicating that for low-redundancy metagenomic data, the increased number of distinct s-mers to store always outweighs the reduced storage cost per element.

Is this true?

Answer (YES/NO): NO